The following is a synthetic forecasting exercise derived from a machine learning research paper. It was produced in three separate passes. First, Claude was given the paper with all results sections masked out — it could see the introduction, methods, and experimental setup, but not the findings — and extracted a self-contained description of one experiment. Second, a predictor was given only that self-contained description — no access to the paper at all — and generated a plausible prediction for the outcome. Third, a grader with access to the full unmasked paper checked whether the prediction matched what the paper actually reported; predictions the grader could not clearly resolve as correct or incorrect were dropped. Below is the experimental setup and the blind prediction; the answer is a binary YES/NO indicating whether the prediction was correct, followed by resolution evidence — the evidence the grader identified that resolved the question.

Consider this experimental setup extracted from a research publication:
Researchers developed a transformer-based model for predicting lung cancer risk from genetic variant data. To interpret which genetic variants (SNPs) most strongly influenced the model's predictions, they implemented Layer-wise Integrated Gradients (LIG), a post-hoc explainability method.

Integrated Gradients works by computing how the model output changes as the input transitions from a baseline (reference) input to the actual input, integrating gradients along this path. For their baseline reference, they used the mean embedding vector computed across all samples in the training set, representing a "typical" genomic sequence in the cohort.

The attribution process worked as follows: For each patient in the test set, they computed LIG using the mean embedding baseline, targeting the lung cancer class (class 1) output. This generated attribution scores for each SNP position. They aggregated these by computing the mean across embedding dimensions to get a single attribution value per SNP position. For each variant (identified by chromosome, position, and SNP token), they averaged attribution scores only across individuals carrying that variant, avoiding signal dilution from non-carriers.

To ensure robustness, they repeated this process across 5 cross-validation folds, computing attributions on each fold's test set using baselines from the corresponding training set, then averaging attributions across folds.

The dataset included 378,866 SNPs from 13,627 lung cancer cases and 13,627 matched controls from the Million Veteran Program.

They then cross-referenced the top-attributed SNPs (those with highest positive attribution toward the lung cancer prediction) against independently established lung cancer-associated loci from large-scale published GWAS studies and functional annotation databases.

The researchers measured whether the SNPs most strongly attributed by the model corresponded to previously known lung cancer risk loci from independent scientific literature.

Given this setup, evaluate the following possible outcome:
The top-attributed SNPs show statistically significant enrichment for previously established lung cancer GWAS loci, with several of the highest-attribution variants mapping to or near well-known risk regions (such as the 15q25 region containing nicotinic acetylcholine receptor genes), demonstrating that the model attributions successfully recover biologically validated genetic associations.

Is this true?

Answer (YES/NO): NO